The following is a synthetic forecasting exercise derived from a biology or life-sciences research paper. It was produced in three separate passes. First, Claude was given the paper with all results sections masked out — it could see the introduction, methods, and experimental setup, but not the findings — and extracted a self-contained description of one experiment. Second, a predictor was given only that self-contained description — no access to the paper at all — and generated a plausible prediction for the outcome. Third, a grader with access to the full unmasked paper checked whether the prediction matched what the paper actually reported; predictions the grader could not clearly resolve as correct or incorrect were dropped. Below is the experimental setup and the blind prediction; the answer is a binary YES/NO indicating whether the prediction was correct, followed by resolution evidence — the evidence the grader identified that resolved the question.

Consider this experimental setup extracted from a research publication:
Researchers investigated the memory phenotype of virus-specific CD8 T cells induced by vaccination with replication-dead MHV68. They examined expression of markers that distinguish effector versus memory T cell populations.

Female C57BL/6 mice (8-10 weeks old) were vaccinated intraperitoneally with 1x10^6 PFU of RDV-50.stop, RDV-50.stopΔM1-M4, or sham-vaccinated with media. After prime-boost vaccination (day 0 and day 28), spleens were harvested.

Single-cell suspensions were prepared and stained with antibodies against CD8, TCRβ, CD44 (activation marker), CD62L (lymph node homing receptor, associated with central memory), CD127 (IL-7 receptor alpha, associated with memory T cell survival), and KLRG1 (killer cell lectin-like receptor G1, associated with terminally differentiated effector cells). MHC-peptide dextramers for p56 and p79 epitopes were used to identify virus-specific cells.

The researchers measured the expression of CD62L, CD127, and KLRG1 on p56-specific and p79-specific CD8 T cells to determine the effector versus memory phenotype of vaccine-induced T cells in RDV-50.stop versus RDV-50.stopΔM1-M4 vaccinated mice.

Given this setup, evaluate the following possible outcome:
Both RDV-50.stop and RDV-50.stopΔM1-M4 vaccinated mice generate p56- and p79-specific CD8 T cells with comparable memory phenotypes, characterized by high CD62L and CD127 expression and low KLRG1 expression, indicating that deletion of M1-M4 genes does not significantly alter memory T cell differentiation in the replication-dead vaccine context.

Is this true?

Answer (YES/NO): NO